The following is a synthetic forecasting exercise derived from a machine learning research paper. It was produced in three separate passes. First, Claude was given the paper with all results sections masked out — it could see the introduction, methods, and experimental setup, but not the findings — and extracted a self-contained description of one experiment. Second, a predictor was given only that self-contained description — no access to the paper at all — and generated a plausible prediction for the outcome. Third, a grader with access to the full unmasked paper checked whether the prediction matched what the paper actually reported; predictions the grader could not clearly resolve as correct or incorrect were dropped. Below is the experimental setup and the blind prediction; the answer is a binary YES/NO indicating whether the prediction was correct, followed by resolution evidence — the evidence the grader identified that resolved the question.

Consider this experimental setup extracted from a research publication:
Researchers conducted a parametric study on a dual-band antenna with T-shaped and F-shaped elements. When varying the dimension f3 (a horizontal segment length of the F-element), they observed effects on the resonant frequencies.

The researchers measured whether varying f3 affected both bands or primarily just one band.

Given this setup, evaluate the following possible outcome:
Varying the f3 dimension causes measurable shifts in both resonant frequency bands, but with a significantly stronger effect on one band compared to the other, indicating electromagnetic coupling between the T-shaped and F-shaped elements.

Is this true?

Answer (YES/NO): YES